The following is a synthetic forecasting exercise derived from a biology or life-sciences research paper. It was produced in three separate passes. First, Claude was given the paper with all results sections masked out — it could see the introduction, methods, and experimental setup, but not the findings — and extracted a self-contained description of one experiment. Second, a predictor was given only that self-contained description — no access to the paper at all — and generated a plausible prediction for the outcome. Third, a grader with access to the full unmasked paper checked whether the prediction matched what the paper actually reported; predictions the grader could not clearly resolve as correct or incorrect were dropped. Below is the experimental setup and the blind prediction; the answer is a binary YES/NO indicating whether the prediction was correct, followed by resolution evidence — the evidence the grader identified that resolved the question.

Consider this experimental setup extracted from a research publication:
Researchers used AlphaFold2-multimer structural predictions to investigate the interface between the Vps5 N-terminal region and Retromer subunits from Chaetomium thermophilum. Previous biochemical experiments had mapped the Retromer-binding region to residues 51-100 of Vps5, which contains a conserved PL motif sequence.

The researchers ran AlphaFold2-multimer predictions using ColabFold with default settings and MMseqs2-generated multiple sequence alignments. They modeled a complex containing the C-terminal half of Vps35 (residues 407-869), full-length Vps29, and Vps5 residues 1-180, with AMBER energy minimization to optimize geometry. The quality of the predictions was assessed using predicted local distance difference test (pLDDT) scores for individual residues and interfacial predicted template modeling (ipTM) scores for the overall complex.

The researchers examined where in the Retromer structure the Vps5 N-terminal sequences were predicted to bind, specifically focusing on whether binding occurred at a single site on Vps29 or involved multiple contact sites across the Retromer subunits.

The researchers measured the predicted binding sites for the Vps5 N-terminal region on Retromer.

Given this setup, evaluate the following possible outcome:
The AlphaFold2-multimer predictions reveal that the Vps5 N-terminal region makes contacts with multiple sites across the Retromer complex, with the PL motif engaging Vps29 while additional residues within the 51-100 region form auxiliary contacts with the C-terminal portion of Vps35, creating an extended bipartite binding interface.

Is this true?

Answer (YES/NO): YES